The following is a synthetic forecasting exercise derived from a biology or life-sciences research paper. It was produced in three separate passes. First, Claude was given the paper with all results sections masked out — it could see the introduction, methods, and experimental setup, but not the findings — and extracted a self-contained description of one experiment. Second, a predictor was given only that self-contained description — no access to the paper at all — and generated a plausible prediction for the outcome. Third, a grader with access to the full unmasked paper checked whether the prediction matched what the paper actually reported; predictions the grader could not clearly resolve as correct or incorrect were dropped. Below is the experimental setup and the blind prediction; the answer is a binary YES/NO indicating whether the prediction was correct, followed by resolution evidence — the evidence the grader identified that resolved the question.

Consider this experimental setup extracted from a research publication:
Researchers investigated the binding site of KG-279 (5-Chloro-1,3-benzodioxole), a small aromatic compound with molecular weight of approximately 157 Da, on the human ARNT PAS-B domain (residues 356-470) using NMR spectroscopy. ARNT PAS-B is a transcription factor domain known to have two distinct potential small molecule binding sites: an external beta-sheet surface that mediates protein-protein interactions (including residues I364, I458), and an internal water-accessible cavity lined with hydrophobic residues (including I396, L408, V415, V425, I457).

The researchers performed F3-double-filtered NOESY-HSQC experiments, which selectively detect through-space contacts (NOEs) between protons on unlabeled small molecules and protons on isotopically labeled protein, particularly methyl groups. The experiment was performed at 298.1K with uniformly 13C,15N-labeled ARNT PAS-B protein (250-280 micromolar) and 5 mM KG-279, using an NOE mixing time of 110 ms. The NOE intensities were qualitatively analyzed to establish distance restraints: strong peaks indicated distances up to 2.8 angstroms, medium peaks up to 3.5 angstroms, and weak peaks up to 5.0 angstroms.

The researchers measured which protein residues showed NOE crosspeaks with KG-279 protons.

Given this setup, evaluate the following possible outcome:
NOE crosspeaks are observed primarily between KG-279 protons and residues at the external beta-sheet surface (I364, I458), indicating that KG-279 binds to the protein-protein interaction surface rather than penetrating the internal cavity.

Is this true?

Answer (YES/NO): NO